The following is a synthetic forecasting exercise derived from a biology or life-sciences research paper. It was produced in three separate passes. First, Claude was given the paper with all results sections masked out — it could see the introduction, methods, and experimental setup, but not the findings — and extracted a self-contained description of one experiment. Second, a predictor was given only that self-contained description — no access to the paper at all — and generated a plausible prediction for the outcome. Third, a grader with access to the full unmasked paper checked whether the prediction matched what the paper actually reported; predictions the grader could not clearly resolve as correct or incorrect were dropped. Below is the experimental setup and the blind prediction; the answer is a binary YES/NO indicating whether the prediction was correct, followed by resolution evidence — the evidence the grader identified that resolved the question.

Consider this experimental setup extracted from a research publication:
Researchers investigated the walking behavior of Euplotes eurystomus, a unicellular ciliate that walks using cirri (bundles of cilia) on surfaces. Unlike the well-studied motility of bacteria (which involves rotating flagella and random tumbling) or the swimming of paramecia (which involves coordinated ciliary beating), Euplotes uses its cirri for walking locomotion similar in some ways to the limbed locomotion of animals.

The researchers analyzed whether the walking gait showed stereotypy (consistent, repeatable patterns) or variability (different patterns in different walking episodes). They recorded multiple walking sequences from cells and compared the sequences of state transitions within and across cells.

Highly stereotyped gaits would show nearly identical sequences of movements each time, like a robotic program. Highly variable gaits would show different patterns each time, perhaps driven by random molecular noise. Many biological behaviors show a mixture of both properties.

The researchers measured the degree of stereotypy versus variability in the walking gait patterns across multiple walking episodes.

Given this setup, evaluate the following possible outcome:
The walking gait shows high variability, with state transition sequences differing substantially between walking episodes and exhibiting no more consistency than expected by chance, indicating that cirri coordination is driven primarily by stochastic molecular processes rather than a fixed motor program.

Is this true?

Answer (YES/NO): NO